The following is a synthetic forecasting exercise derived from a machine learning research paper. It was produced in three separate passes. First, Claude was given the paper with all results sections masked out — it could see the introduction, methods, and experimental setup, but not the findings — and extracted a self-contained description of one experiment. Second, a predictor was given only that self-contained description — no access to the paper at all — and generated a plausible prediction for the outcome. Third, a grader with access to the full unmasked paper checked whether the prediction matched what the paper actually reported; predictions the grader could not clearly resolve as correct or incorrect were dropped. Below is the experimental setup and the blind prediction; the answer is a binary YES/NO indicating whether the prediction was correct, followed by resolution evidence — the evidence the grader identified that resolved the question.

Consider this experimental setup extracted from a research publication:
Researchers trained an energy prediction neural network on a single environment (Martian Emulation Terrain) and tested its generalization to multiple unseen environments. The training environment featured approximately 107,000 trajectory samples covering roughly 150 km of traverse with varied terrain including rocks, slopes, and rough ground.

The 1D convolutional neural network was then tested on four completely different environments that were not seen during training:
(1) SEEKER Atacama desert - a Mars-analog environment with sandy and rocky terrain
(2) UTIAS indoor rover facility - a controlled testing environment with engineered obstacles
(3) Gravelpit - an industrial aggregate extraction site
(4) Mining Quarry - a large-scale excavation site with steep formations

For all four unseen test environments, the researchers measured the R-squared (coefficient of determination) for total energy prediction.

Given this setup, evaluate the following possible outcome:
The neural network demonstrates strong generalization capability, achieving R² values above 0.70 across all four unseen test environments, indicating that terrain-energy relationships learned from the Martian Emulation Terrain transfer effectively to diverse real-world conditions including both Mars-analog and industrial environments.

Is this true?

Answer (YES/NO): YES